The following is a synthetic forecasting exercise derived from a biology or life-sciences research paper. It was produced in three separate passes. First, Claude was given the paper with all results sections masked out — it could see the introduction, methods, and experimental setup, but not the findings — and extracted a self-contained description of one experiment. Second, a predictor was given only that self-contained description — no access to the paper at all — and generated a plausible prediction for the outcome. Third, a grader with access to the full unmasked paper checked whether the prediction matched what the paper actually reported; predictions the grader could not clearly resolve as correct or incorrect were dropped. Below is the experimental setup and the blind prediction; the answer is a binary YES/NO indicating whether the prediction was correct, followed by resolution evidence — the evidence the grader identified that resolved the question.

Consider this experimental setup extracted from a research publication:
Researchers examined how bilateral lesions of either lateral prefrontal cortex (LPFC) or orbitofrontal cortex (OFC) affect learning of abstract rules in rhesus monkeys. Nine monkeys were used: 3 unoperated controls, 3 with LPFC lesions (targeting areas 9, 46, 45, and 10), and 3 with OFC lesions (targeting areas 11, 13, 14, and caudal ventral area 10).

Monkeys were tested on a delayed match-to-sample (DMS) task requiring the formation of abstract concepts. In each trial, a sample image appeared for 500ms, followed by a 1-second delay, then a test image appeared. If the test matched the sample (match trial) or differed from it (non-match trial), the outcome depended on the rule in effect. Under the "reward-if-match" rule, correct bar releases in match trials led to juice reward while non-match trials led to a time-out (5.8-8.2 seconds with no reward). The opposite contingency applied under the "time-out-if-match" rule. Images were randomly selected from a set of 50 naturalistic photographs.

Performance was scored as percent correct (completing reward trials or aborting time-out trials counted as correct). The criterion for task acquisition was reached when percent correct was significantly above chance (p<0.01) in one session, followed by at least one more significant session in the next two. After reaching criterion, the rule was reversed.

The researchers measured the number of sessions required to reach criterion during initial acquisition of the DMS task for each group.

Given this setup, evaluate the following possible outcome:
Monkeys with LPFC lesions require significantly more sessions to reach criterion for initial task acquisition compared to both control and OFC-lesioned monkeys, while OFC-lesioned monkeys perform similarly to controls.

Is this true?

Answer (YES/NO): NO